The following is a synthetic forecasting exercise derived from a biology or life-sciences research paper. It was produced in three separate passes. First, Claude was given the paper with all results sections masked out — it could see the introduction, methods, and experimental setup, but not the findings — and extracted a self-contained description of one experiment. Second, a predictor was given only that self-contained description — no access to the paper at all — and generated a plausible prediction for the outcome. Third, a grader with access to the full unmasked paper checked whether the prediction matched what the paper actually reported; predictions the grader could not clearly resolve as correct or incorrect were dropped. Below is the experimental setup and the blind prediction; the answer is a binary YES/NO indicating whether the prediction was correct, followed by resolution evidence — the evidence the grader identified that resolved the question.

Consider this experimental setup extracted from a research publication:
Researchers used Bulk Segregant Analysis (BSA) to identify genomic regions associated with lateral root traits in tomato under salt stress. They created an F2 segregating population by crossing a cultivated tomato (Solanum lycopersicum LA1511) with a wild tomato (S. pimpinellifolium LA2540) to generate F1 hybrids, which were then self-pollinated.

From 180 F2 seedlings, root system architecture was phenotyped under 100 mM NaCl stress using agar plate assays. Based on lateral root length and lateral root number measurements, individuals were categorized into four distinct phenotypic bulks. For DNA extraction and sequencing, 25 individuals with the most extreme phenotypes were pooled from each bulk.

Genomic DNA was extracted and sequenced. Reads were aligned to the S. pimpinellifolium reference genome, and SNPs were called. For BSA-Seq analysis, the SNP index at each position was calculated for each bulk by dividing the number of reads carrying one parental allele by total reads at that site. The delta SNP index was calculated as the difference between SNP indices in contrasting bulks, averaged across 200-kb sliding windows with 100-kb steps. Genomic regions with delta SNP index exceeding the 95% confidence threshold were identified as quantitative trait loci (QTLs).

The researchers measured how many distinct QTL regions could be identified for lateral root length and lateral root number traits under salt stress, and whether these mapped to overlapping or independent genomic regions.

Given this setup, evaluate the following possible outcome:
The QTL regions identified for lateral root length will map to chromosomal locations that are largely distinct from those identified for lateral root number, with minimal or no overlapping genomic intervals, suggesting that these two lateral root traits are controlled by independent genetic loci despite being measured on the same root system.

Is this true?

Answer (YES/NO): YES